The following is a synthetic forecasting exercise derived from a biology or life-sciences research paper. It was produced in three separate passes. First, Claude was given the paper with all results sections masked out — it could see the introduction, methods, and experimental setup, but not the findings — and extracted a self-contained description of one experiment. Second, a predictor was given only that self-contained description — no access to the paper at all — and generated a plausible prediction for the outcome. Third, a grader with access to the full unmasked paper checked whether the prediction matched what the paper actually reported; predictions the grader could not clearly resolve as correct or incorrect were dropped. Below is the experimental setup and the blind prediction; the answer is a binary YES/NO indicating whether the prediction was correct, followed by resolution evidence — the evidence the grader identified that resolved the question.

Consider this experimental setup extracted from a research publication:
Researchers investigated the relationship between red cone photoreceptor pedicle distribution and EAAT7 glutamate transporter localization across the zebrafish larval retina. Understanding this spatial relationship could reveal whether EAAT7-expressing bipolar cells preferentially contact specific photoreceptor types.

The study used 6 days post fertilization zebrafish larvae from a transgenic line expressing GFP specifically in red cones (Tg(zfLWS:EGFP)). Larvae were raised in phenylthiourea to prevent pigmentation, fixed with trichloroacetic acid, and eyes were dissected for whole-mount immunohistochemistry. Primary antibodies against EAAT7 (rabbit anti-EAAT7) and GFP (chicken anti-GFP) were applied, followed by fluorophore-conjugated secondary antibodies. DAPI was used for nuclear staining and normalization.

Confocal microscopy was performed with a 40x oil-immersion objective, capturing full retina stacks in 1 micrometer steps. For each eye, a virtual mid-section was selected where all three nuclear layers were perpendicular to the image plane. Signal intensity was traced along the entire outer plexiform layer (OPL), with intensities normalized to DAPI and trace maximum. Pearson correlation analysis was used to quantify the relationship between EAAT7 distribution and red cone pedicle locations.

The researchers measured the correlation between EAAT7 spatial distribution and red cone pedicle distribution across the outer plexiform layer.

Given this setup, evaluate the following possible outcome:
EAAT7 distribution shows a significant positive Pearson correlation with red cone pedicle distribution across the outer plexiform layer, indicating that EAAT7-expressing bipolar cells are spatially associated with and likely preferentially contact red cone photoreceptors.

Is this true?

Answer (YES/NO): YES